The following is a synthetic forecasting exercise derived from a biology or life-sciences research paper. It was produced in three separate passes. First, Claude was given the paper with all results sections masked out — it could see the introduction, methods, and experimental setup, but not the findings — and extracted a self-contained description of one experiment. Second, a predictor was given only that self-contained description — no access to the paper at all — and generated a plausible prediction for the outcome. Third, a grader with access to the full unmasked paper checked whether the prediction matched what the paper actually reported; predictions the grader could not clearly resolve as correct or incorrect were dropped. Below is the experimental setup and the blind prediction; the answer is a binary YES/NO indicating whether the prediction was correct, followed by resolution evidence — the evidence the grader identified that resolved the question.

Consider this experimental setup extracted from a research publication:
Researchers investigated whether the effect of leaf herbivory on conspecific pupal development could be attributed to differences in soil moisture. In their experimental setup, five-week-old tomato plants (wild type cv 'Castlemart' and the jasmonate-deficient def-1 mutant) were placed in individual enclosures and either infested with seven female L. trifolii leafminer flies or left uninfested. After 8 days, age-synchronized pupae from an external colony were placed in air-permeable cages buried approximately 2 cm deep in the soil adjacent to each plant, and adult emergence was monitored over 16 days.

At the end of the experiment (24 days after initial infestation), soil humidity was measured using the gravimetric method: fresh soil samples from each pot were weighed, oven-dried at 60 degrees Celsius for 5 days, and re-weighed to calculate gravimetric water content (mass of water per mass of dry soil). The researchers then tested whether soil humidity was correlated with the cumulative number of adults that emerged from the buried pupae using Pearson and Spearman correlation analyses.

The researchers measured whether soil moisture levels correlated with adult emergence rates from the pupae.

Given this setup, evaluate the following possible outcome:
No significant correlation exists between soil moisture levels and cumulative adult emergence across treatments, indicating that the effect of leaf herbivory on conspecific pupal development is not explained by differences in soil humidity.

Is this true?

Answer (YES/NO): YES